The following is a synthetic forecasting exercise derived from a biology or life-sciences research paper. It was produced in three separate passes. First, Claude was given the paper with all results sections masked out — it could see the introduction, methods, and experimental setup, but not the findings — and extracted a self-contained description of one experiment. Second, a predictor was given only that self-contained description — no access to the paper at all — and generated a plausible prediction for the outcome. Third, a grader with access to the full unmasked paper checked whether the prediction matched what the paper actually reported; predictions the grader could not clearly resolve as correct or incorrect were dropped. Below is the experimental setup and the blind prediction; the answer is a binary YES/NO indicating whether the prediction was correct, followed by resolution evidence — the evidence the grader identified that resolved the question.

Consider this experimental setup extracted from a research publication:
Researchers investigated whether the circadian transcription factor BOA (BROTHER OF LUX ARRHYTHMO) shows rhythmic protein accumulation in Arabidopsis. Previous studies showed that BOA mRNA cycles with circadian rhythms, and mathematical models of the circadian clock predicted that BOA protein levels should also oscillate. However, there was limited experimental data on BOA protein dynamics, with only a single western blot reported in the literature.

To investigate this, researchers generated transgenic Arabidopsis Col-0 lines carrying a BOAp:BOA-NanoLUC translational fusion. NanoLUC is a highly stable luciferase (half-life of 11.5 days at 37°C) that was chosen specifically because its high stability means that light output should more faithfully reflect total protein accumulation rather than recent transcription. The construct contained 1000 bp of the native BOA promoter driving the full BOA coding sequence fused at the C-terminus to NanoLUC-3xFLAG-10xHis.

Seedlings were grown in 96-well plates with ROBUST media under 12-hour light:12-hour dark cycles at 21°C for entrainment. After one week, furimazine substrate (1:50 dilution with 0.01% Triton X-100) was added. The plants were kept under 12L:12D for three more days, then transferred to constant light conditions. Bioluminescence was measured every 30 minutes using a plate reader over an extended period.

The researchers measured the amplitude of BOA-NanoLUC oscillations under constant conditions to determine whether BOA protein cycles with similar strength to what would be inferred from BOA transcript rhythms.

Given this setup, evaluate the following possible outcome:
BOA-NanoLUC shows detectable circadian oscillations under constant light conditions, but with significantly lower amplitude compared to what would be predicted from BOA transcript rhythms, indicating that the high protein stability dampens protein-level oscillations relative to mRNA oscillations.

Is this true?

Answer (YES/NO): YES